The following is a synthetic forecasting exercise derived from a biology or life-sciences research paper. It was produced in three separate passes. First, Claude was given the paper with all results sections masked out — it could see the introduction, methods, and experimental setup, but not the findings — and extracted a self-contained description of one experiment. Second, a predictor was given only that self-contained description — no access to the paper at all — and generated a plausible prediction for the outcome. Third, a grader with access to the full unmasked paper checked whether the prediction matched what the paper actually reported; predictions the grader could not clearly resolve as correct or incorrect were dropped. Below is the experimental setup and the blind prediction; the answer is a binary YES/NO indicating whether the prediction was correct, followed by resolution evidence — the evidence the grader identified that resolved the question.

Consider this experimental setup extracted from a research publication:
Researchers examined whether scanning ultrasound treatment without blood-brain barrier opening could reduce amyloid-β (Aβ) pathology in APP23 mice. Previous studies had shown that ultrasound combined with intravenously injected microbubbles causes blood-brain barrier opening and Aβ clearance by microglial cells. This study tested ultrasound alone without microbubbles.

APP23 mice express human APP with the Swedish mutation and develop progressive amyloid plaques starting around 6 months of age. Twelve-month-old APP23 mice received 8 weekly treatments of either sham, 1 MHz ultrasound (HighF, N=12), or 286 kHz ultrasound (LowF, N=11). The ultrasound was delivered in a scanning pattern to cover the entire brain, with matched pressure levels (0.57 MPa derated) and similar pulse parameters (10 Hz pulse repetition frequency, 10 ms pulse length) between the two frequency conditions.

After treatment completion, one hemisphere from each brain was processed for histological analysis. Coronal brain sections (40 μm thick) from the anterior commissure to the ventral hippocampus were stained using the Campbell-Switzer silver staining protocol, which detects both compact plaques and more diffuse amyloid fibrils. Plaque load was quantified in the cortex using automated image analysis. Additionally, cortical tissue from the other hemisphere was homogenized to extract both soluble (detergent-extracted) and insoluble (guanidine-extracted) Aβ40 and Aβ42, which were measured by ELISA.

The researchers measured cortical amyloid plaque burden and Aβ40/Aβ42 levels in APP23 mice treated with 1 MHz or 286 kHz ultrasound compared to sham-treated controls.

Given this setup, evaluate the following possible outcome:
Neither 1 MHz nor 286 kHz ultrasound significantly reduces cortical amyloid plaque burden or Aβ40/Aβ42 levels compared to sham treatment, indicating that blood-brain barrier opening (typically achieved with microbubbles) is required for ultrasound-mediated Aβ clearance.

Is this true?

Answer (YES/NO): YES